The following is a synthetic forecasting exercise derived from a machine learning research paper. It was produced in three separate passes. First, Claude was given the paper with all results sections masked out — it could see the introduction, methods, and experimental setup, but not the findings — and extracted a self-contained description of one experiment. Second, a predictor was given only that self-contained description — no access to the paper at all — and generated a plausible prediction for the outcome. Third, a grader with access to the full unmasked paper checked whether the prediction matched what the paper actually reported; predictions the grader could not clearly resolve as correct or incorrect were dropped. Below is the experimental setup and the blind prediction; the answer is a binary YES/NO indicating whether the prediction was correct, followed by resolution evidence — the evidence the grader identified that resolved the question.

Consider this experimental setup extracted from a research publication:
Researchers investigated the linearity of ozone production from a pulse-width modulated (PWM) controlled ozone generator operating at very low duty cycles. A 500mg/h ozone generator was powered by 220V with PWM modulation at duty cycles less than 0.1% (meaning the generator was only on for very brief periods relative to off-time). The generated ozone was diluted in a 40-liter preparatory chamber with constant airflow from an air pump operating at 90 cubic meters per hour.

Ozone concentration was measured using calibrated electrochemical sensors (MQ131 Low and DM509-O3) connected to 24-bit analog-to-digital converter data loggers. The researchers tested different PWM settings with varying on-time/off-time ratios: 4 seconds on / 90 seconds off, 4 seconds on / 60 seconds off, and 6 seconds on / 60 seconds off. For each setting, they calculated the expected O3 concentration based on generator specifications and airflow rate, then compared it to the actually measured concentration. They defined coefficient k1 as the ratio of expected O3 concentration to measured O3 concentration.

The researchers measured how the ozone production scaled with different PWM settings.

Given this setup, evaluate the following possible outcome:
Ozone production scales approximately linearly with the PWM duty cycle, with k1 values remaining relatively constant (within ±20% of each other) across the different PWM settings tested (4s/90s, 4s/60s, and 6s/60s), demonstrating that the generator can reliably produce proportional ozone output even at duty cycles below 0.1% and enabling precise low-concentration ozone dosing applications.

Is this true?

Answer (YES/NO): NO